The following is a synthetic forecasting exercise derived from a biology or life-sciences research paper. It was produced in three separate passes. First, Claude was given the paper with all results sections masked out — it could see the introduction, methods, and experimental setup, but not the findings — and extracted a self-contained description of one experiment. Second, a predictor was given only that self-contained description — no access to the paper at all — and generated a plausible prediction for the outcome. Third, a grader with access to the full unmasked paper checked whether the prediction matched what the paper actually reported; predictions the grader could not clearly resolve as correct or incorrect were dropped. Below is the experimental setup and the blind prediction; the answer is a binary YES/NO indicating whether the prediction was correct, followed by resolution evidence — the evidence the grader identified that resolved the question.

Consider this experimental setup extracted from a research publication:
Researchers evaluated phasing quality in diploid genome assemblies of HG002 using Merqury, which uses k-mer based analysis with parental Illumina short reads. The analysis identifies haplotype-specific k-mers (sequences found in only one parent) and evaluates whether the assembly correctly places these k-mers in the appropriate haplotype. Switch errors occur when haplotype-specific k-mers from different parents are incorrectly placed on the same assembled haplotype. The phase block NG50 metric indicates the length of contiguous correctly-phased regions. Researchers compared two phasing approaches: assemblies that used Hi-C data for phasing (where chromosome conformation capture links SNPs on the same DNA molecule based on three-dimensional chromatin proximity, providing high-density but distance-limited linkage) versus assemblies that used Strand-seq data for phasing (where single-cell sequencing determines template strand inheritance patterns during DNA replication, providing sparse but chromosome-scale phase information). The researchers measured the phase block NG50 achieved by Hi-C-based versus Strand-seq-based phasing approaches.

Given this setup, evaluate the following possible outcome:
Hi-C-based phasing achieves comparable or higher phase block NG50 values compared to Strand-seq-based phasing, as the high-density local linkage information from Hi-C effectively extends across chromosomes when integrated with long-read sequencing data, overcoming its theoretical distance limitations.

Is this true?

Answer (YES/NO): NO